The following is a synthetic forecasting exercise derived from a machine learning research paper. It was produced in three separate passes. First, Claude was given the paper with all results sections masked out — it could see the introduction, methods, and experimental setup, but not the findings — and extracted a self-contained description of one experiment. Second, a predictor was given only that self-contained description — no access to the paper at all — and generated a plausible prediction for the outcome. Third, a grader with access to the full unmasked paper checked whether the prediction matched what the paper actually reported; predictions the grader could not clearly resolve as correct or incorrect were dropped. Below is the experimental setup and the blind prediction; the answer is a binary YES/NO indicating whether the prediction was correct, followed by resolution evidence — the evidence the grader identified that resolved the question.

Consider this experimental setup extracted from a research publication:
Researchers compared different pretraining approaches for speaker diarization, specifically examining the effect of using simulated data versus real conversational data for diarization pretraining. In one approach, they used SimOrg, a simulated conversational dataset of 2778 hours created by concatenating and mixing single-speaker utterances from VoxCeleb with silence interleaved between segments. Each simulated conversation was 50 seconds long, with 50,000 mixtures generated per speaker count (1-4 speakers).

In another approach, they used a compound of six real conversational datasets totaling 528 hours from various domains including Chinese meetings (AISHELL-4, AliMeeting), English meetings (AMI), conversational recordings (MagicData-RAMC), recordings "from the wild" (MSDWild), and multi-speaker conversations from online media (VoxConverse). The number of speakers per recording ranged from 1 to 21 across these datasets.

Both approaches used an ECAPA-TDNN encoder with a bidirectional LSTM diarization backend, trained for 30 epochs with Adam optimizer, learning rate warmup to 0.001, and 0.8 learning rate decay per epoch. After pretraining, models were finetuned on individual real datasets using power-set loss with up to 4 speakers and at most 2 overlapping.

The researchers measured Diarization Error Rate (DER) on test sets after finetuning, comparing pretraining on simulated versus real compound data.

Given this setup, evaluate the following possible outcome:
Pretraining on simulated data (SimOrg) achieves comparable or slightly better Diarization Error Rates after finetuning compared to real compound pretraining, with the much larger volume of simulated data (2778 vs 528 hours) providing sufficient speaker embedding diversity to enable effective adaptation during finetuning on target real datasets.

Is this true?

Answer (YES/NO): YES